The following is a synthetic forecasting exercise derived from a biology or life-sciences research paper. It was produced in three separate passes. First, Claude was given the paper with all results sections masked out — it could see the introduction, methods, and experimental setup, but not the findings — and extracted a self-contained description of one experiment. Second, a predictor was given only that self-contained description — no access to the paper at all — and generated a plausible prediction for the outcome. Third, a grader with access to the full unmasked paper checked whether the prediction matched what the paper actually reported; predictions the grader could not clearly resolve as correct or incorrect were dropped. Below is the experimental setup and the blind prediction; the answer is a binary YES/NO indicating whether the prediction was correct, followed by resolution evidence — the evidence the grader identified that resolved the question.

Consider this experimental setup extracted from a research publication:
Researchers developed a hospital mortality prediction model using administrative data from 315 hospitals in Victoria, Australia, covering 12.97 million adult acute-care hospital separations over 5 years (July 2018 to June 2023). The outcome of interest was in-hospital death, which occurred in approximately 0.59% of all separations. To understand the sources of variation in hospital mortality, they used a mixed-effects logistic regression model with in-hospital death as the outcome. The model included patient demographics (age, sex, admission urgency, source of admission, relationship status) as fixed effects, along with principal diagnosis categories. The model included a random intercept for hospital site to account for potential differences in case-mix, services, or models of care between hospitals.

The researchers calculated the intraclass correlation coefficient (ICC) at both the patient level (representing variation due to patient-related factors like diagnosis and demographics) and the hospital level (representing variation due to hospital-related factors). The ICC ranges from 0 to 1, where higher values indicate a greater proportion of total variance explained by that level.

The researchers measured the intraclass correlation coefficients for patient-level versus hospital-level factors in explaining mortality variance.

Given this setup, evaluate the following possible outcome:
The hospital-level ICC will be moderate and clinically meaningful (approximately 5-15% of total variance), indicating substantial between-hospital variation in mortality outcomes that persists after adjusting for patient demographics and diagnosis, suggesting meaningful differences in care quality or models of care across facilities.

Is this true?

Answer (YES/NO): NO